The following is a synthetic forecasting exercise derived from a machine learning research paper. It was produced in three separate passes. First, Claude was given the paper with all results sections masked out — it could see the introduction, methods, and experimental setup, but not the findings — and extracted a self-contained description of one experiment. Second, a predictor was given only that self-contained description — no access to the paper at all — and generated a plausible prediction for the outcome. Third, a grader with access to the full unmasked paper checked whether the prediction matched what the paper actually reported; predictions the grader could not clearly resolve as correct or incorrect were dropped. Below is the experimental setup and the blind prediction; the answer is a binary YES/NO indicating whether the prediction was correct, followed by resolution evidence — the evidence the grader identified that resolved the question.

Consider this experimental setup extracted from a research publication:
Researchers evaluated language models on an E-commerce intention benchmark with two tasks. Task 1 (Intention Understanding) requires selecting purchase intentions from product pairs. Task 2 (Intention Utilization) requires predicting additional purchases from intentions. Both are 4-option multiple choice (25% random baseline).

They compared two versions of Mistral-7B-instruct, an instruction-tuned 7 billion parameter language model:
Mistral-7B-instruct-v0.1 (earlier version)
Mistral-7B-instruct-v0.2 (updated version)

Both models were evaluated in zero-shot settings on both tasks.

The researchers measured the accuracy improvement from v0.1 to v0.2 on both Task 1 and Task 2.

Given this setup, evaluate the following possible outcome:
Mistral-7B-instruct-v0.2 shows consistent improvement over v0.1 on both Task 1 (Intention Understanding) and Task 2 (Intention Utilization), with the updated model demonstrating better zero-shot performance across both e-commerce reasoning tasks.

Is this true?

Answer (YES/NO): YES